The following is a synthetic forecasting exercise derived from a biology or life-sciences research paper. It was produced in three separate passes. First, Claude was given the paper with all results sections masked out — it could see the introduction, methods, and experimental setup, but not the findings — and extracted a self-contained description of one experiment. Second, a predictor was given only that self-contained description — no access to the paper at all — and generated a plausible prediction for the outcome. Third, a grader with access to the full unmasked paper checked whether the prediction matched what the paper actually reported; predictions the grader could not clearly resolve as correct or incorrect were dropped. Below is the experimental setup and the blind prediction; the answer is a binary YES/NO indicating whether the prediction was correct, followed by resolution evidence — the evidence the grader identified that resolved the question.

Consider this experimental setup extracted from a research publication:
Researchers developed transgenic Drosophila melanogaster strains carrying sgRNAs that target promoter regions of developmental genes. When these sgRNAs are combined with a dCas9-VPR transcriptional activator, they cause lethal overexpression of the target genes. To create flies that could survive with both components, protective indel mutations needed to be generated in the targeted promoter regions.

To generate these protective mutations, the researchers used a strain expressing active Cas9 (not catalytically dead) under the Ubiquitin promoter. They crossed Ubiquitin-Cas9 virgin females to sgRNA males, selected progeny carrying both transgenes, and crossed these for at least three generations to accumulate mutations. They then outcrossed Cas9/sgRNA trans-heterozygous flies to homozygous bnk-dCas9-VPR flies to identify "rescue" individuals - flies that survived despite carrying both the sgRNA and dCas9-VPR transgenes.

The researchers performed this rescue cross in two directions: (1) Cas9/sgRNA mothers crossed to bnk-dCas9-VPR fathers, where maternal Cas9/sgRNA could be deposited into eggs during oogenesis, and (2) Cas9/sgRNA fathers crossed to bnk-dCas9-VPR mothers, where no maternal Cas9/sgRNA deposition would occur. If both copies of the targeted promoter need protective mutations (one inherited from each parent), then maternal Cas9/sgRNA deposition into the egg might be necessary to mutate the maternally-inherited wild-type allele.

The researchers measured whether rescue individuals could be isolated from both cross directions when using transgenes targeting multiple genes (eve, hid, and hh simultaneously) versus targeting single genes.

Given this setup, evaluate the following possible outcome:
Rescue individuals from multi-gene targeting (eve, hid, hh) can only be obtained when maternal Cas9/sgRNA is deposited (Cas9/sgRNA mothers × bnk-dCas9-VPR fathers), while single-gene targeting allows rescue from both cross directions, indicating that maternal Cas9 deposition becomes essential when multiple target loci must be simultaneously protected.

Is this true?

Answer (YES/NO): YES